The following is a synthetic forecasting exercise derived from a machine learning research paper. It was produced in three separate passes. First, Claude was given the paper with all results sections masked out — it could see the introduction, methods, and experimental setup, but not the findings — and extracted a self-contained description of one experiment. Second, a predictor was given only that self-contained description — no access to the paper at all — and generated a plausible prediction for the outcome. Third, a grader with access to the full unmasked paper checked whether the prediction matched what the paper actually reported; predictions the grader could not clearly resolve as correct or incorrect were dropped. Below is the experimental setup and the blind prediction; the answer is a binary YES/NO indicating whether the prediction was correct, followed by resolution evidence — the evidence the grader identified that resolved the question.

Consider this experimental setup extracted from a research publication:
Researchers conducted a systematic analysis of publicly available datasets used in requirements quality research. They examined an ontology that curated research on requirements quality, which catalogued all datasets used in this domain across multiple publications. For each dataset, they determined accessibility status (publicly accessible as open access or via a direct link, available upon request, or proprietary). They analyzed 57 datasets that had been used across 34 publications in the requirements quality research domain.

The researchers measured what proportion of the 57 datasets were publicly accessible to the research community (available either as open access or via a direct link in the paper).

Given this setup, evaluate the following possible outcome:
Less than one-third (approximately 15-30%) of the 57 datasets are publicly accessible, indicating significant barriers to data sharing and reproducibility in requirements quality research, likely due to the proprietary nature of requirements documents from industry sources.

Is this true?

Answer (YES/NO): YES